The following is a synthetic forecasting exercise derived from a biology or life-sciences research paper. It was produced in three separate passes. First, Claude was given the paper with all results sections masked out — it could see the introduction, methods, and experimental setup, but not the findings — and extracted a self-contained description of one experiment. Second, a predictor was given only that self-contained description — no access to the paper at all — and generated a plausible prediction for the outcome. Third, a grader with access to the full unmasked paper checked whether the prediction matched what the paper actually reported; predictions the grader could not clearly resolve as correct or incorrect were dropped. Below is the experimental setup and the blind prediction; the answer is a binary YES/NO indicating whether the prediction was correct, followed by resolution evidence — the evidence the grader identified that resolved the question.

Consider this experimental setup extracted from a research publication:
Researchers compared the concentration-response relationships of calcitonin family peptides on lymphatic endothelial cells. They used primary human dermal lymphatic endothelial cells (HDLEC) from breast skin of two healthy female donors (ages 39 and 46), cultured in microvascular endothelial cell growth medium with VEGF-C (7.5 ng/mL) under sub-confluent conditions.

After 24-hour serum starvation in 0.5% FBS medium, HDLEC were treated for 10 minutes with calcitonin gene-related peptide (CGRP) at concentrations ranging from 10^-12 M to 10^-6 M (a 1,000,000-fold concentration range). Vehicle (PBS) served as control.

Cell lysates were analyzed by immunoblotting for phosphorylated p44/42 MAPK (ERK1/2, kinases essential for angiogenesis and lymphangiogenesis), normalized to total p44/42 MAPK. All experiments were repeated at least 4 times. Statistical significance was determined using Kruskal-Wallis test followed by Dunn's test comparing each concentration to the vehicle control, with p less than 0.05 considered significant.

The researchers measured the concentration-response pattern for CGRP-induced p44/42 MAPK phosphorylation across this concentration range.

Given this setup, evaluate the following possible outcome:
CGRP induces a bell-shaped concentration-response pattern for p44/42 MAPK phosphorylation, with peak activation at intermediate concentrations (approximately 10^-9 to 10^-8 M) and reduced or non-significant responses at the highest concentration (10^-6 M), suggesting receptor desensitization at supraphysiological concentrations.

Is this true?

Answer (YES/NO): NO